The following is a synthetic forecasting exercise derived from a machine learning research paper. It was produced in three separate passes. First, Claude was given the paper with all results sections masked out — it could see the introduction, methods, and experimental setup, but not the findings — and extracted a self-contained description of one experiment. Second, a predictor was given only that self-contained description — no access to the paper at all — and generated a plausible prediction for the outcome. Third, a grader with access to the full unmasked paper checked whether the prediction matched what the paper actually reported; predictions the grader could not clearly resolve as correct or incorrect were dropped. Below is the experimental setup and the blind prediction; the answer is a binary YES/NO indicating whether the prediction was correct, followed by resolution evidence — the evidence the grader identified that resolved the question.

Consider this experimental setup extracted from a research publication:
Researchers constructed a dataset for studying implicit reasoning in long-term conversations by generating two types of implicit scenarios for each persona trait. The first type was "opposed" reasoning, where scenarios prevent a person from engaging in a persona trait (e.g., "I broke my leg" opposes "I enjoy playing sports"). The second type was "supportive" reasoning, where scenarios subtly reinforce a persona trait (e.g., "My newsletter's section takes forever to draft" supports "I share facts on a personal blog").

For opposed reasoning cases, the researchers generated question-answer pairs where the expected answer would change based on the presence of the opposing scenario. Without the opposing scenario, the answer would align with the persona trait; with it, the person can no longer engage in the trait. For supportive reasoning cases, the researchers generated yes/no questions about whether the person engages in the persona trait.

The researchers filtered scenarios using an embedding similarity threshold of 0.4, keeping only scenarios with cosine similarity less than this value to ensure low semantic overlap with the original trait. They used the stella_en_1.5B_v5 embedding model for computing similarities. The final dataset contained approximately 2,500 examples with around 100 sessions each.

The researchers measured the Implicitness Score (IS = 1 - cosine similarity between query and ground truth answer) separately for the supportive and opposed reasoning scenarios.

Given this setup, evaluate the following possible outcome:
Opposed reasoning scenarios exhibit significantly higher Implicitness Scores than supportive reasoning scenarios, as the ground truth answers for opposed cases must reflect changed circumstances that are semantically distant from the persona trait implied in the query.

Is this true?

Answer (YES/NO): NO